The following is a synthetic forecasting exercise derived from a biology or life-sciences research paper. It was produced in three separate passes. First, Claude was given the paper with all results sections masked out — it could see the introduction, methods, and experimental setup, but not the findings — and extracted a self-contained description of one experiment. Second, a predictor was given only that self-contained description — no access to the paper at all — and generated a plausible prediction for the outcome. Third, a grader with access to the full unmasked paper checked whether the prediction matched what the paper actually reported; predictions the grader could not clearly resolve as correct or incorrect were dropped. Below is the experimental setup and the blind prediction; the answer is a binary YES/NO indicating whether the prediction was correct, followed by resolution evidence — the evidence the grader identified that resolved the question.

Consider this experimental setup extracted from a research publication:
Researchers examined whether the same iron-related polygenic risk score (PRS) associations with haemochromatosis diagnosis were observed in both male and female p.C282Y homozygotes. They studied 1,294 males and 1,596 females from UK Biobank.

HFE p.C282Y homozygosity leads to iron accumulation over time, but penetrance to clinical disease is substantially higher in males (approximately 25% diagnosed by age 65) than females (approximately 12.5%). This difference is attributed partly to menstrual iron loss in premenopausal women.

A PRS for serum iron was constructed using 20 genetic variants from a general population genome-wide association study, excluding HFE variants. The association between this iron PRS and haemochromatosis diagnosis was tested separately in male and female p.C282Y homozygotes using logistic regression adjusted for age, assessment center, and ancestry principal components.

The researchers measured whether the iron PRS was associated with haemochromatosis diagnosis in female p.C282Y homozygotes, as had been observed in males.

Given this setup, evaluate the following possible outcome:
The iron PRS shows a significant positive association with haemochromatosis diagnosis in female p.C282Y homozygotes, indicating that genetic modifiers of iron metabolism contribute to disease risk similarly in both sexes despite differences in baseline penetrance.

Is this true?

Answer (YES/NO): YES